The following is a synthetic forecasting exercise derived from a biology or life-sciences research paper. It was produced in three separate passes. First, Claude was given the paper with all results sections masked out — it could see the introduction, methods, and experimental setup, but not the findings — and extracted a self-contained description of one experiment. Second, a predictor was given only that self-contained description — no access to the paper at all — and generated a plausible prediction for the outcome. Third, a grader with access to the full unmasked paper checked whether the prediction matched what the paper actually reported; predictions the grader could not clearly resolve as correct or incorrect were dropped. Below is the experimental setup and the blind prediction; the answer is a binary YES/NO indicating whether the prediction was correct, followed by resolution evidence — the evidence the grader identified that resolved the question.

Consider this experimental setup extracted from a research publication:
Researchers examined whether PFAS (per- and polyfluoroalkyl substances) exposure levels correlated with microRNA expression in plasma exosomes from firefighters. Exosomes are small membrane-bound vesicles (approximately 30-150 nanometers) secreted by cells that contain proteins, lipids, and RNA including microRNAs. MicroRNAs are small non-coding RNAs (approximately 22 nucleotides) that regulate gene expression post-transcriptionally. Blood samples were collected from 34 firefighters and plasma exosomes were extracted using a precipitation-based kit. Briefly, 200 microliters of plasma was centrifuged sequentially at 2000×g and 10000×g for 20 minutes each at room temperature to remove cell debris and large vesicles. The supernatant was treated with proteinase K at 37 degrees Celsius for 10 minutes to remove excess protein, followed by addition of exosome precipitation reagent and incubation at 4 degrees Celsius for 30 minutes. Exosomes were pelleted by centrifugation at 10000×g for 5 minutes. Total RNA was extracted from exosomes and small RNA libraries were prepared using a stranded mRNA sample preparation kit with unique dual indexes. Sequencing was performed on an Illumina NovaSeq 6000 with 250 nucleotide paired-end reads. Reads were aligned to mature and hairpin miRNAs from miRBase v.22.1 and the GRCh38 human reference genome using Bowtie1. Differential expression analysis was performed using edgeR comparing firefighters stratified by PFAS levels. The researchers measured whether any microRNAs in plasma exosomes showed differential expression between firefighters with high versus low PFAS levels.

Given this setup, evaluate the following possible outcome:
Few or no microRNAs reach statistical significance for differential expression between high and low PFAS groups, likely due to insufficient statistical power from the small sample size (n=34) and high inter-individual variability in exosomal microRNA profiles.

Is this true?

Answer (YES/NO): YES